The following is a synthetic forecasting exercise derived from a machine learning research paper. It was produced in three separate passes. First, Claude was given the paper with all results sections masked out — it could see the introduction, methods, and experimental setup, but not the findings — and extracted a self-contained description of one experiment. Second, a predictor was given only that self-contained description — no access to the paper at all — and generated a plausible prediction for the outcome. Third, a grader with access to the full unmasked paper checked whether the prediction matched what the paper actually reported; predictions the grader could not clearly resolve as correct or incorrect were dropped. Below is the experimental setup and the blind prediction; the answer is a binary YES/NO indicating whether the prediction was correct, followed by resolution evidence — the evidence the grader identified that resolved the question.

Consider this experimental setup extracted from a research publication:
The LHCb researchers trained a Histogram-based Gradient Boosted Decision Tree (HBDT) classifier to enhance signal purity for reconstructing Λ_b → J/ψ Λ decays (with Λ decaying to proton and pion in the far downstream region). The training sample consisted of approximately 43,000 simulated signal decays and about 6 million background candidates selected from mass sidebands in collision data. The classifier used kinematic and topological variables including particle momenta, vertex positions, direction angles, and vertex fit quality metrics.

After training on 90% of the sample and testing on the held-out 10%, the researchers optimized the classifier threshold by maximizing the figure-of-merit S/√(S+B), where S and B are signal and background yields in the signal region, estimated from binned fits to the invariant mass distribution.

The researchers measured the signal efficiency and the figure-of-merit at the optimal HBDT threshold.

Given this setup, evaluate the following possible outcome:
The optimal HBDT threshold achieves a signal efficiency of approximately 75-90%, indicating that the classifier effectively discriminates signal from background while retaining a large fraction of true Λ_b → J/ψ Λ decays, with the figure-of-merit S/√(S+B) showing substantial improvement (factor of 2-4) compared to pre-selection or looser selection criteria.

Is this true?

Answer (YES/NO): NO